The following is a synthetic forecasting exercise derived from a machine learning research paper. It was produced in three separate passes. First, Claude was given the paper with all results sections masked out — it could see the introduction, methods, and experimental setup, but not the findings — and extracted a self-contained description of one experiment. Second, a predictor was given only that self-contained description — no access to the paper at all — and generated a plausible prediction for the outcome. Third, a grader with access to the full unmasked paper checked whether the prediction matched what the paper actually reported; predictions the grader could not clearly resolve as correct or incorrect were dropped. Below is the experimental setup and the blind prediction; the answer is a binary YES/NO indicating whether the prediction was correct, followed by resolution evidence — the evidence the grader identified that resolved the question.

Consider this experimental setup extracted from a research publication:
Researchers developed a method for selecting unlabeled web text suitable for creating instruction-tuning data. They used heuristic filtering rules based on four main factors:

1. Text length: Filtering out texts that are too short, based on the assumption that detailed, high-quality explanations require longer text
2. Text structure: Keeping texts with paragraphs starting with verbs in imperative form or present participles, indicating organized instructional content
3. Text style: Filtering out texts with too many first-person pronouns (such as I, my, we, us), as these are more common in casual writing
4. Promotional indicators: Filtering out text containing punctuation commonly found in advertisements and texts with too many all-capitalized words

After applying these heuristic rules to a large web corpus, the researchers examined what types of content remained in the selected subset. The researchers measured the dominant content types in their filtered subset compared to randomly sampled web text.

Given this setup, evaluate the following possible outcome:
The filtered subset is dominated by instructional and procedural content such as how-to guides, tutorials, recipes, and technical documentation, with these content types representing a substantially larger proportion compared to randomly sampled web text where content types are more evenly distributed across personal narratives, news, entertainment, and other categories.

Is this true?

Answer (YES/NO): NO